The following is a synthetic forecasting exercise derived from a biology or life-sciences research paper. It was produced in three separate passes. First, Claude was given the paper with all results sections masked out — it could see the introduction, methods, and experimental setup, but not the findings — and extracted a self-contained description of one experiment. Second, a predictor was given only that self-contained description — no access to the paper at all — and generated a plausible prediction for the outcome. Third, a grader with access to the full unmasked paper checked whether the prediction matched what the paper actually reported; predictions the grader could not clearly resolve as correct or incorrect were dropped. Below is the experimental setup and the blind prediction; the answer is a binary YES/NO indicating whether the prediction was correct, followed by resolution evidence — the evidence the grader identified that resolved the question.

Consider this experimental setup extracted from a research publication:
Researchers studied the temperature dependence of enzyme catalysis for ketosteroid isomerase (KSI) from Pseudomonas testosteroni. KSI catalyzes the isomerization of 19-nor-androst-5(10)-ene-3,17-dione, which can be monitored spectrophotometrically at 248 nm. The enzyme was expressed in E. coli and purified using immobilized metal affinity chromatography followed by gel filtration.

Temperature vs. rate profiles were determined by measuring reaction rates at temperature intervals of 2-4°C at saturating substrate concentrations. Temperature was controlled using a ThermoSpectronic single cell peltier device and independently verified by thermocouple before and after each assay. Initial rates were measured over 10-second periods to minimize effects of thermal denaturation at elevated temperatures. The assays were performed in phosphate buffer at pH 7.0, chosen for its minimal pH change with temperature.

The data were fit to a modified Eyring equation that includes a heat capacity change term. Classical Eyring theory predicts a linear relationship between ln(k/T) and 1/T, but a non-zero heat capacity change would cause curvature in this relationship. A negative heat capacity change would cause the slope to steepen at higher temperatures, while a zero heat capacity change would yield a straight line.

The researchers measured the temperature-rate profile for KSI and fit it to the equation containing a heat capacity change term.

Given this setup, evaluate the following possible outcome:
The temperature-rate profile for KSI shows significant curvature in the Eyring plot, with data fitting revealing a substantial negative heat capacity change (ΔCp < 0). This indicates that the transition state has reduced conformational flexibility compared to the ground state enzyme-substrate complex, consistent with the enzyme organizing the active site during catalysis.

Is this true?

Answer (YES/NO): NO